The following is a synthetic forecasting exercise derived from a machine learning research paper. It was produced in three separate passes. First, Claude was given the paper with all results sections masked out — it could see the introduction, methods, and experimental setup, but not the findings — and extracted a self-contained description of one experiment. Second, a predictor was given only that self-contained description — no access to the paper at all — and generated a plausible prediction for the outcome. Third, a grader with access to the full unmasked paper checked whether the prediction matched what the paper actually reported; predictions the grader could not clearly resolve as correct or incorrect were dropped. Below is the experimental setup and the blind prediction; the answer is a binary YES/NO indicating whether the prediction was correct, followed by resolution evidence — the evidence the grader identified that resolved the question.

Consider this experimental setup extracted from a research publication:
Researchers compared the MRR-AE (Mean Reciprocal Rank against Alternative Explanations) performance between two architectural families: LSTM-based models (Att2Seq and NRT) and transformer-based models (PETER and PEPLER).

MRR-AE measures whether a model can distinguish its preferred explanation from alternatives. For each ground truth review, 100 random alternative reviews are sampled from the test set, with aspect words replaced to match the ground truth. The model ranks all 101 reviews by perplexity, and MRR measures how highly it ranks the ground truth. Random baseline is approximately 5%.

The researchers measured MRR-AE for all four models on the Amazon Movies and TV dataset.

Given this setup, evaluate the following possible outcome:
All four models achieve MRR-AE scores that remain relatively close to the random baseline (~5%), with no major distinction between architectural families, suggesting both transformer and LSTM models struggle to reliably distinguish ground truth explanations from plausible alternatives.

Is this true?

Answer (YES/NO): NO